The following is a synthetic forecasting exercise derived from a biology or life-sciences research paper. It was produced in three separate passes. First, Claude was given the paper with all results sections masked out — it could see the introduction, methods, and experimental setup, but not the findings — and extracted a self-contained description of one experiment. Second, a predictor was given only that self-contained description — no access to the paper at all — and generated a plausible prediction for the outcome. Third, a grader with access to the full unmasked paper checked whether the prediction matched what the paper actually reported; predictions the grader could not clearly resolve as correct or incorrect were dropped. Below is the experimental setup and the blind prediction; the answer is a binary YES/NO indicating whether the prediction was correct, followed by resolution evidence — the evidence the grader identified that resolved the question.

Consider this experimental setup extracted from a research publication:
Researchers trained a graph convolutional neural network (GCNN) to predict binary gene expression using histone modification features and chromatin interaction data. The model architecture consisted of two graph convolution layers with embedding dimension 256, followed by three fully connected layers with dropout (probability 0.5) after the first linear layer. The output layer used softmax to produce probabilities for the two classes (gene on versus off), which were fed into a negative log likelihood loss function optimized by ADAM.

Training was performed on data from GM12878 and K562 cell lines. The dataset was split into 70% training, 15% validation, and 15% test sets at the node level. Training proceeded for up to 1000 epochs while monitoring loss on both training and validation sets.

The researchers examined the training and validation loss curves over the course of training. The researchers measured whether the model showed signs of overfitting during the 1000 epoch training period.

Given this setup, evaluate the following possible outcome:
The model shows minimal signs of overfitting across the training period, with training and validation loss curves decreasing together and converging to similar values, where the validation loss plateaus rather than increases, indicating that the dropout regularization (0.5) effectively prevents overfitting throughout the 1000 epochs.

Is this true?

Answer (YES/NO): NO